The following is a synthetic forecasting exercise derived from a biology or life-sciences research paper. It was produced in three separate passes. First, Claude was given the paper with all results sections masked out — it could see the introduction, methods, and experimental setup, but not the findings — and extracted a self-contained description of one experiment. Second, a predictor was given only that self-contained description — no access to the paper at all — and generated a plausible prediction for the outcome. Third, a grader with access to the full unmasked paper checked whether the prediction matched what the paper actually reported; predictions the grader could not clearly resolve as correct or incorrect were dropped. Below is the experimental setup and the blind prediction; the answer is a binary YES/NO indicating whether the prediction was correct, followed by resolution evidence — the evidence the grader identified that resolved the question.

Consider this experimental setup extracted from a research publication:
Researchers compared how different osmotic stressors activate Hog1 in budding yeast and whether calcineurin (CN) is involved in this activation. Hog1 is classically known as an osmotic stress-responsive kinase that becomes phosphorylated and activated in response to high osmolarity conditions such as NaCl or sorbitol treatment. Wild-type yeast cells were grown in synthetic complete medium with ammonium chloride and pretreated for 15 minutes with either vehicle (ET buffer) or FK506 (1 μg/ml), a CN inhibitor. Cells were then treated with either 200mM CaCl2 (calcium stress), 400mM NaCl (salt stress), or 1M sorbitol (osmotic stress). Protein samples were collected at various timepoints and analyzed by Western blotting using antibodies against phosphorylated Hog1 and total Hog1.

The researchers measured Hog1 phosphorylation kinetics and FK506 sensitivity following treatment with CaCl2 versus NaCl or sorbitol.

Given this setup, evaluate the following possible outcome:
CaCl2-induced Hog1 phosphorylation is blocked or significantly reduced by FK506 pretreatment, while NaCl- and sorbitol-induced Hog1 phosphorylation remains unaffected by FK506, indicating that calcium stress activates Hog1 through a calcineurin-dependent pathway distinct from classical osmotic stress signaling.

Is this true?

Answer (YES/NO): NO